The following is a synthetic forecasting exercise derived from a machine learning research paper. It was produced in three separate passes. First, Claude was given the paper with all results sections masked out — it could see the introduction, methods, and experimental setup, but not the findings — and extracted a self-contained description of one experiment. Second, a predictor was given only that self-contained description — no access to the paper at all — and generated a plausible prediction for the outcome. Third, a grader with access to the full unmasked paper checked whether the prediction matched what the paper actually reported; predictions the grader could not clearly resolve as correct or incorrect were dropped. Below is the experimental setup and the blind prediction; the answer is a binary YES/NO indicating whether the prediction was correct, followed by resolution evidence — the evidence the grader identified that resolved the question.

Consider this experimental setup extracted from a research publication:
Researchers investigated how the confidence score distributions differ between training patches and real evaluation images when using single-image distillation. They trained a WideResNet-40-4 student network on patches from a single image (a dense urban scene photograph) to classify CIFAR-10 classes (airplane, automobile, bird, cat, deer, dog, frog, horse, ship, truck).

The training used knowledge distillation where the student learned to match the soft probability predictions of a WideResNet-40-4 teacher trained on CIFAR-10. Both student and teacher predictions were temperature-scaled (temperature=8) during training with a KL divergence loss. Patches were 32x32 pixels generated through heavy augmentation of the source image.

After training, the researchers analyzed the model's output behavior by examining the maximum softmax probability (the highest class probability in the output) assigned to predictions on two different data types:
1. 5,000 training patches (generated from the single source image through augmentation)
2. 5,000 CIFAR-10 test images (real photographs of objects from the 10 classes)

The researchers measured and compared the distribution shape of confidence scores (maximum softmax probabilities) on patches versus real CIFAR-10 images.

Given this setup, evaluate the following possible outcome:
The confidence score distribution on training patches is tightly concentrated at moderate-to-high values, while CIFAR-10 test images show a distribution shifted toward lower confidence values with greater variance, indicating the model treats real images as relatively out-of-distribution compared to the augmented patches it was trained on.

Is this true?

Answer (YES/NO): NO